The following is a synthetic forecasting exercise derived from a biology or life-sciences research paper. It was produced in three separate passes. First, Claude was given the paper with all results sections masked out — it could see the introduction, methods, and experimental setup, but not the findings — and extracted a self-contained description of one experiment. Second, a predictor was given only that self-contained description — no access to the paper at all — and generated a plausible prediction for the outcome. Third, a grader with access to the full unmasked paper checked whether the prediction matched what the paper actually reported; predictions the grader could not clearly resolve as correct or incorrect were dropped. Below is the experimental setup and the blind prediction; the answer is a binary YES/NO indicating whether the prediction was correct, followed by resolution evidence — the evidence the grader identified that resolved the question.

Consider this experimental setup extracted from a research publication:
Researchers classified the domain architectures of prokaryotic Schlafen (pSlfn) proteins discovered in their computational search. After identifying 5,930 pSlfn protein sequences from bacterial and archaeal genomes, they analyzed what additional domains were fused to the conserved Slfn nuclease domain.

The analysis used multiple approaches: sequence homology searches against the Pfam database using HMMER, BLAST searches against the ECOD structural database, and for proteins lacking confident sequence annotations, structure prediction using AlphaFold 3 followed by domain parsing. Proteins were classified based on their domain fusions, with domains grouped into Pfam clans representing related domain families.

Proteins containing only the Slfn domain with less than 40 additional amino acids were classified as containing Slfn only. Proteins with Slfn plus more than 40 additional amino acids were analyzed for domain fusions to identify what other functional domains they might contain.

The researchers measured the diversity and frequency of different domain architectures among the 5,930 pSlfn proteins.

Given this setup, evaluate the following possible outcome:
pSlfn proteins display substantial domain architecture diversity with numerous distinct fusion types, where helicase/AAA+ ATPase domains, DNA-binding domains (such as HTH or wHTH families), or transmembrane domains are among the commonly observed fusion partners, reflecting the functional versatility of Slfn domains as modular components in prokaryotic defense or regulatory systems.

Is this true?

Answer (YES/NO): NO